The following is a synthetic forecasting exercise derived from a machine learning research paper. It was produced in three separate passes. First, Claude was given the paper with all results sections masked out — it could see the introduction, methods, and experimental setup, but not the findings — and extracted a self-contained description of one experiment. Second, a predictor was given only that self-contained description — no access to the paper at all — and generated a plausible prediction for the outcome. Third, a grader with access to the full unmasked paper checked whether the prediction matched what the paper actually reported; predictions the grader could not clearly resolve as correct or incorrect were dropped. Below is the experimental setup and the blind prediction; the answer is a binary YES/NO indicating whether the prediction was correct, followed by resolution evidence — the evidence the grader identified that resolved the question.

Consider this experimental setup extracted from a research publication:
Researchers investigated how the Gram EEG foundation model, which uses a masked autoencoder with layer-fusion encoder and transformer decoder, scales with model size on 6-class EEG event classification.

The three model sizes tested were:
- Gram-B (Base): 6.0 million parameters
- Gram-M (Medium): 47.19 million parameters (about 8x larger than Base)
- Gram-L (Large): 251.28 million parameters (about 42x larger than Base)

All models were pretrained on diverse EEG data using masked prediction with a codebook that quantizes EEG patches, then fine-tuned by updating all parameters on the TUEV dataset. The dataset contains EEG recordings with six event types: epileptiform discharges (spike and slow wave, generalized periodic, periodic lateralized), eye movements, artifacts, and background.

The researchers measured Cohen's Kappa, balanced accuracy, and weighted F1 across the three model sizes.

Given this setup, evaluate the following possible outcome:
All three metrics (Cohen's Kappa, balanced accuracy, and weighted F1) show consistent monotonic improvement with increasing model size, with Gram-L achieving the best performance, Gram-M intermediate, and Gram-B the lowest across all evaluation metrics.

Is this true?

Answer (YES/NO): YES